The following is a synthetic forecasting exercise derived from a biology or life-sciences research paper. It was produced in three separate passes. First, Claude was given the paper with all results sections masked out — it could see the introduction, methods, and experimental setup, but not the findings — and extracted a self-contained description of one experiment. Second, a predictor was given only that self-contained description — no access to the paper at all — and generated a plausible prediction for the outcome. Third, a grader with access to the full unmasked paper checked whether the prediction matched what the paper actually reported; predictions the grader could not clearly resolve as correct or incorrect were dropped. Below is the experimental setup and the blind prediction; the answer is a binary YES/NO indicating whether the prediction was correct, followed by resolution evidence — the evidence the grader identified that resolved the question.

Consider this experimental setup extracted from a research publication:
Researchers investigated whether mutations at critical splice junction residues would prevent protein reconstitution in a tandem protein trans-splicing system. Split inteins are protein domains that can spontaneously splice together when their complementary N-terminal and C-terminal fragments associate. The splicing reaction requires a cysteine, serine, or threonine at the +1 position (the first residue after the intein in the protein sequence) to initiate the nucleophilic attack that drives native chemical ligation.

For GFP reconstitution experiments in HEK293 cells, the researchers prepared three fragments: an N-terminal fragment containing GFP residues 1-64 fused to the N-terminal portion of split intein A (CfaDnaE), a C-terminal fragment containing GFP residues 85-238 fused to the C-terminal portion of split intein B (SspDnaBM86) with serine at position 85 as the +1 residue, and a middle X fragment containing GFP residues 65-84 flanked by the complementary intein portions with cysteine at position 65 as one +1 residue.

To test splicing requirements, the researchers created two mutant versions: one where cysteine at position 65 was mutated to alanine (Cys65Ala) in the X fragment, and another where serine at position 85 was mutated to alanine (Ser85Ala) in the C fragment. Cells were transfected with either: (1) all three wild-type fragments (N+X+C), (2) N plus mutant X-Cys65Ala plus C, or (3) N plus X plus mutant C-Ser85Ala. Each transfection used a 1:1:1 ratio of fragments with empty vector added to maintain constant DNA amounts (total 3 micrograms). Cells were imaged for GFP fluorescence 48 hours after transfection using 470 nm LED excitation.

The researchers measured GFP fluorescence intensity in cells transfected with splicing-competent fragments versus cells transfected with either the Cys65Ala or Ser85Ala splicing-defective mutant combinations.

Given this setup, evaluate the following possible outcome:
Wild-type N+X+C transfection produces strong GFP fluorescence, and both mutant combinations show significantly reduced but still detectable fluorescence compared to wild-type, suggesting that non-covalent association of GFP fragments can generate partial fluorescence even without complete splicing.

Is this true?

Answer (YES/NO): NO